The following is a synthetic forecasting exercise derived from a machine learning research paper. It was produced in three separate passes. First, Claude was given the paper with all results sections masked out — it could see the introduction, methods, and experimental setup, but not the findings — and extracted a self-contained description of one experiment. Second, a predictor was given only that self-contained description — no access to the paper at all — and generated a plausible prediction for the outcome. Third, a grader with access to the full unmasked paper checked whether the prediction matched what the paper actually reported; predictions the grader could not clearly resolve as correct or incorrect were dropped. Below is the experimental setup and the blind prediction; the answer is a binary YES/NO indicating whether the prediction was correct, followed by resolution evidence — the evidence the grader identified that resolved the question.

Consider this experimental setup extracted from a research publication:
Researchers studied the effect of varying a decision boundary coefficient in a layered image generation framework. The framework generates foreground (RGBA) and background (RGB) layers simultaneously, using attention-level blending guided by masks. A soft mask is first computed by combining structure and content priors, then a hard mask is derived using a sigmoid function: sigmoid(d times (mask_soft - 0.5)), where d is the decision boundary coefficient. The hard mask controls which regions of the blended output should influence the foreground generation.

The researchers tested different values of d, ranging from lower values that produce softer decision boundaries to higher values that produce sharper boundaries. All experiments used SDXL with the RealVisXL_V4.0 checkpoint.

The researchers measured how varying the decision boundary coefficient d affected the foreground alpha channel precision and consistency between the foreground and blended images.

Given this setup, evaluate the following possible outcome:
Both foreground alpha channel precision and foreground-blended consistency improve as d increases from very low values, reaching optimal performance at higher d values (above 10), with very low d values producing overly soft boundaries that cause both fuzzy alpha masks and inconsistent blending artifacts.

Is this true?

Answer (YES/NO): NO